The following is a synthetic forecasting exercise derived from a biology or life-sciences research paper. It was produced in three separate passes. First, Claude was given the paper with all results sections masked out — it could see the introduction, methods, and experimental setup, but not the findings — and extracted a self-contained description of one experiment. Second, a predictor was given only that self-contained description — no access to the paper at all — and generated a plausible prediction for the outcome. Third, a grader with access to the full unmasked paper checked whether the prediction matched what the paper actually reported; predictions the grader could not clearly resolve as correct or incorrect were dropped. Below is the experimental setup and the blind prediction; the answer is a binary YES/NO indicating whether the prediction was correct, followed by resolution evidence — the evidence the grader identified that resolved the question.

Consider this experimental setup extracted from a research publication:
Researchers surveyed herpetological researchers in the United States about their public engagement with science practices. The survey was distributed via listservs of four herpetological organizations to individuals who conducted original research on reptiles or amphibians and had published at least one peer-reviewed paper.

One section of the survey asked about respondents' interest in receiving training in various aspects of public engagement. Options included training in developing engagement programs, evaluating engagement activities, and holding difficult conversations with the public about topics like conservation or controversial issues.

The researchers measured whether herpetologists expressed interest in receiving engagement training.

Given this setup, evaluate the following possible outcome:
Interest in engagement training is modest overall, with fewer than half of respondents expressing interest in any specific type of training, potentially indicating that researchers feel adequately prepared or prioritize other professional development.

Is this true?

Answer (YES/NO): NO